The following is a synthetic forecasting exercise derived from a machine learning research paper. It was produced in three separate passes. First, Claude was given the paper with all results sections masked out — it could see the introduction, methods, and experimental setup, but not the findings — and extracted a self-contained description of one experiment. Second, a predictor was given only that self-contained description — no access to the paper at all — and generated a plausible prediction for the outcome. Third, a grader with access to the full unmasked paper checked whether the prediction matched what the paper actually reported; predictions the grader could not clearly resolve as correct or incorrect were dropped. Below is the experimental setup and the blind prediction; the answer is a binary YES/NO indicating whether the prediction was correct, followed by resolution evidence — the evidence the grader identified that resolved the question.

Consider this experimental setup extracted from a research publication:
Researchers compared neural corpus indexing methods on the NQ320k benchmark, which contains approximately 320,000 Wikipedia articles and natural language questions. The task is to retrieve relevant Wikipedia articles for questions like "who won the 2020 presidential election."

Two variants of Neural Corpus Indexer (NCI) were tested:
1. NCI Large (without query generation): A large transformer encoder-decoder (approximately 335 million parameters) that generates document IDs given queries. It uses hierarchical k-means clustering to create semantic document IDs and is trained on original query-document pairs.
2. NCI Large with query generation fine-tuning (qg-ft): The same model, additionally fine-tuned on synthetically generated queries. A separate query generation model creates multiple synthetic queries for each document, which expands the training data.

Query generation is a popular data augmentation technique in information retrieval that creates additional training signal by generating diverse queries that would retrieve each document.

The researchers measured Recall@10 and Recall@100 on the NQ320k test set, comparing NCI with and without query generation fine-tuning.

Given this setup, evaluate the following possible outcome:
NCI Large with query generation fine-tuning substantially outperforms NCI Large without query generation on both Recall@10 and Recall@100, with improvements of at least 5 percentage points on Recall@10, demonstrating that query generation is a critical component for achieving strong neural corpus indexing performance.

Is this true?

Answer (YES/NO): NO